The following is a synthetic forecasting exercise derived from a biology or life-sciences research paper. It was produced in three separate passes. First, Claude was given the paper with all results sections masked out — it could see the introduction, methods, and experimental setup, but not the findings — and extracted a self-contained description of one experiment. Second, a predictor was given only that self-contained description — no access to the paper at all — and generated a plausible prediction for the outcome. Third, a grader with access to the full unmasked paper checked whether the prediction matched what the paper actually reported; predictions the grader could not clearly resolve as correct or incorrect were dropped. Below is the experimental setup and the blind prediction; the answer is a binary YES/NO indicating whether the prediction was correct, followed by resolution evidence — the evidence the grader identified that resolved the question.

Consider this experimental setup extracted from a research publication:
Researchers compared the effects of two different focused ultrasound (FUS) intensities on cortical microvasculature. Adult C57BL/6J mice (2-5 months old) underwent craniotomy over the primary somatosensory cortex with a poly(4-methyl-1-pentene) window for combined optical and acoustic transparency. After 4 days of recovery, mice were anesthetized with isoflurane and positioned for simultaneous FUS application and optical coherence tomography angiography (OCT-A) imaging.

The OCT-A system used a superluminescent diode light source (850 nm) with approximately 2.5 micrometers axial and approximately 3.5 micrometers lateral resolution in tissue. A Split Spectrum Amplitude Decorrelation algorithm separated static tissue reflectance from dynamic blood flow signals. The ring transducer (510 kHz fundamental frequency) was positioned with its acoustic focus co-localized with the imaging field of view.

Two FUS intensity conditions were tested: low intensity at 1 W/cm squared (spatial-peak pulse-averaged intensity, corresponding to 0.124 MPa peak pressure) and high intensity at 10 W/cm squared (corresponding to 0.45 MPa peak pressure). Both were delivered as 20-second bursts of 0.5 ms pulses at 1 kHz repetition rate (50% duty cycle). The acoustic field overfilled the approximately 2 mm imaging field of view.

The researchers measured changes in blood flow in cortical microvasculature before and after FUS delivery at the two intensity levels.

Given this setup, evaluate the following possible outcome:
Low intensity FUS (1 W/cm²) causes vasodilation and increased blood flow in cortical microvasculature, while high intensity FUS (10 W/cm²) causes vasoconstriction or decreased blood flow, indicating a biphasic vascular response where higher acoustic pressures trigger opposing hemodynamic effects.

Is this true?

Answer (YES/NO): NO